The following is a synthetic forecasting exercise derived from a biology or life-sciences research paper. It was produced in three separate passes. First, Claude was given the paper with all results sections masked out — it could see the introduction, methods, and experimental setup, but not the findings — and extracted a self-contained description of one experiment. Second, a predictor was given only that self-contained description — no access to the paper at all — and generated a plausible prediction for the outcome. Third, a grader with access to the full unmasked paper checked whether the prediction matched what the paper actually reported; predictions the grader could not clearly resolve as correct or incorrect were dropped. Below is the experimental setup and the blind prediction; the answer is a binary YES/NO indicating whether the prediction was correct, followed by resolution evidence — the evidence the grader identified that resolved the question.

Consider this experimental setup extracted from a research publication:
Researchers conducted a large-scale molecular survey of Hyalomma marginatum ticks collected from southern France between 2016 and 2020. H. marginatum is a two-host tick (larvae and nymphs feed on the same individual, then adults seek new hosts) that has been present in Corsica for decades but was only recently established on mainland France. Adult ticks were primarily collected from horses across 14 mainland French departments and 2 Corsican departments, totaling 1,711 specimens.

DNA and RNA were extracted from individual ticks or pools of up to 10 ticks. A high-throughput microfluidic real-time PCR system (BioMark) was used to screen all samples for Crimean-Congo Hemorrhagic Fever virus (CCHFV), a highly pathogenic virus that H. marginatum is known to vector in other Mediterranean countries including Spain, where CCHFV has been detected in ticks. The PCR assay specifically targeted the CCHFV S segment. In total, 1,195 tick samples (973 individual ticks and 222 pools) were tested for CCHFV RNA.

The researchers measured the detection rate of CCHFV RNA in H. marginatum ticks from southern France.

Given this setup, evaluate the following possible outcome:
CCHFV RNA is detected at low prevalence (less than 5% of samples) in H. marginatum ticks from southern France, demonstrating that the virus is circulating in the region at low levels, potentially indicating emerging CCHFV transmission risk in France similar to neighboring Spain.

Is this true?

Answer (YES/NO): NO